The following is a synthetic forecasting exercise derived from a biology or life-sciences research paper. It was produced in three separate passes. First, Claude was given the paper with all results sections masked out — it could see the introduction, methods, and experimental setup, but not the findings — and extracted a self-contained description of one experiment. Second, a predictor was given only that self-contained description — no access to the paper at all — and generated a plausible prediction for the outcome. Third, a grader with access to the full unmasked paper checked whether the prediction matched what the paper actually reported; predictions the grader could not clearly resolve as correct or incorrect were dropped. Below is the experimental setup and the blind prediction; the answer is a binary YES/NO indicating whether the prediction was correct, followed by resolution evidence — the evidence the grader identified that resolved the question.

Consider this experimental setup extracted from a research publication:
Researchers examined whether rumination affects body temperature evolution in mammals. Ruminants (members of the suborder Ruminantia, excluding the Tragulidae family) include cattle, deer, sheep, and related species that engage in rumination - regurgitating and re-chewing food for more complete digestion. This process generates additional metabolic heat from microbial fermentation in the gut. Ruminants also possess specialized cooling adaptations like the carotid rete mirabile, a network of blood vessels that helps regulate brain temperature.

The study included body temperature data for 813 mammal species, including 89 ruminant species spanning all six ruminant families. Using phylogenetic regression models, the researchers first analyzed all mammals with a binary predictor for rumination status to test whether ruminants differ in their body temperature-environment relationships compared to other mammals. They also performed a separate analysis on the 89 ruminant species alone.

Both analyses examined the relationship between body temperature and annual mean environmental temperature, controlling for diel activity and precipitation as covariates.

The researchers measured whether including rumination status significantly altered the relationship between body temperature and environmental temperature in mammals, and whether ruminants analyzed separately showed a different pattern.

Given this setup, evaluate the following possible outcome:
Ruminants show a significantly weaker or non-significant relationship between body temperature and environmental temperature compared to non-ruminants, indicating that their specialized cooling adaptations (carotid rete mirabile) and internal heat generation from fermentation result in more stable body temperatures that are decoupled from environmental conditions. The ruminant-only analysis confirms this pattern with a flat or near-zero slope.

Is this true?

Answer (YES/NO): NO